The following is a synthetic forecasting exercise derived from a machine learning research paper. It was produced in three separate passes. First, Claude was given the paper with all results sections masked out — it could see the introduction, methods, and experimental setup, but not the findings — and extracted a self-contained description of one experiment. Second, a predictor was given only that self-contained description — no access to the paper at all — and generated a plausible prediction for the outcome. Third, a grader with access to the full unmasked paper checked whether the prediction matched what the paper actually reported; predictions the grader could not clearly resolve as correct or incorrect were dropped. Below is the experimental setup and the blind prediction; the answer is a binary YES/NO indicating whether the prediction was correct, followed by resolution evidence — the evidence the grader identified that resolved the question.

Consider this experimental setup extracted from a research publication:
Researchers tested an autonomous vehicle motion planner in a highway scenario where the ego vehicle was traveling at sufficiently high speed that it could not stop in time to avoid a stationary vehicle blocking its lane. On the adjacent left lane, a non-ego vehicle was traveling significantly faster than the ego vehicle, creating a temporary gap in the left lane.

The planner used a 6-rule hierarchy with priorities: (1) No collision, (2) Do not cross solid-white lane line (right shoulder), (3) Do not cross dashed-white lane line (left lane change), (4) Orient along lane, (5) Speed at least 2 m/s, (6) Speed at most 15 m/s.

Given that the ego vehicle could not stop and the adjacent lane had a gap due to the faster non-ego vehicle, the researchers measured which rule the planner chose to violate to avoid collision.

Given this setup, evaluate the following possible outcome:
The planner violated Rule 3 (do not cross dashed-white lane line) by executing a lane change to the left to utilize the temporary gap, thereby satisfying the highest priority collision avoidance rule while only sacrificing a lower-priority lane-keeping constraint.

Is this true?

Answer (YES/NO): YES